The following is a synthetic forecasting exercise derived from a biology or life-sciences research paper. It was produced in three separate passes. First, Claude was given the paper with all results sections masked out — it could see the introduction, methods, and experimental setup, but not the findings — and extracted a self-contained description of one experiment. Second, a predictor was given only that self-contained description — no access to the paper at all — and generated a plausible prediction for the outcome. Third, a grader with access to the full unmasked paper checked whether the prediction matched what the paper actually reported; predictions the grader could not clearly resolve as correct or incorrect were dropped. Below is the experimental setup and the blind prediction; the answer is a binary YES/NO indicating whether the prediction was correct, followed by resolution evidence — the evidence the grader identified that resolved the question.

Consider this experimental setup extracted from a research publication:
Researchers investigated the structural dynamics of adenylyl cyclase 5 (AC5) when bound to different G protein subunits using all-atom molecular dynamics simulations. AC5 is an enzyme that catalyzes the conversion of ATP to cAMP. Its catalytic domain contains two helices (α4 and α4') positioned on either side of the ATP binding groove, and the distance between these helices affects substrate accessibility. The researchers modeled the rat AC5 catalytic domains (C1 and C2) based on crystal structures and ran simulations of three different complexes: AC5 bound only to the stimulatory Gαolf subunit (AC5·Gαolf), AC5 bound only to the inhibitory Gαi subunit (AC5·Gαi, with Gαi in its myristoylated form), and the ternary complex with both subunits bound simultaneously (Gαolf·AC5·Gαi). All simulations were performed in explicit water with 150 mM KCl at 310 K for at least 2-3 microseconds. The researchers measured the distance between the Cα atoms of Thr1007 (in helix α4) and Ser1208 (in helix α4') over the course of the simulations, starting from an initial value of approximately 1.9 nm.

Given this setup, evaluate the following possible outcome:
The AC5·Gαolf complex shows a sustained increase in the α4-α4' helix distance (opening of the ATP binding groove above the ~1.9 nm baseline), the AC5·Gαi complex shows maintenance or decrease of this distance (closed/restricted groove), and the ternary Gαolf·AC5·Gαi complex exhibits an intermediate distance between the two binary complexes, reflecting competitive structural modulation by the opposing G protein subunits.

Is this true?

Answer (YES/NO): NO